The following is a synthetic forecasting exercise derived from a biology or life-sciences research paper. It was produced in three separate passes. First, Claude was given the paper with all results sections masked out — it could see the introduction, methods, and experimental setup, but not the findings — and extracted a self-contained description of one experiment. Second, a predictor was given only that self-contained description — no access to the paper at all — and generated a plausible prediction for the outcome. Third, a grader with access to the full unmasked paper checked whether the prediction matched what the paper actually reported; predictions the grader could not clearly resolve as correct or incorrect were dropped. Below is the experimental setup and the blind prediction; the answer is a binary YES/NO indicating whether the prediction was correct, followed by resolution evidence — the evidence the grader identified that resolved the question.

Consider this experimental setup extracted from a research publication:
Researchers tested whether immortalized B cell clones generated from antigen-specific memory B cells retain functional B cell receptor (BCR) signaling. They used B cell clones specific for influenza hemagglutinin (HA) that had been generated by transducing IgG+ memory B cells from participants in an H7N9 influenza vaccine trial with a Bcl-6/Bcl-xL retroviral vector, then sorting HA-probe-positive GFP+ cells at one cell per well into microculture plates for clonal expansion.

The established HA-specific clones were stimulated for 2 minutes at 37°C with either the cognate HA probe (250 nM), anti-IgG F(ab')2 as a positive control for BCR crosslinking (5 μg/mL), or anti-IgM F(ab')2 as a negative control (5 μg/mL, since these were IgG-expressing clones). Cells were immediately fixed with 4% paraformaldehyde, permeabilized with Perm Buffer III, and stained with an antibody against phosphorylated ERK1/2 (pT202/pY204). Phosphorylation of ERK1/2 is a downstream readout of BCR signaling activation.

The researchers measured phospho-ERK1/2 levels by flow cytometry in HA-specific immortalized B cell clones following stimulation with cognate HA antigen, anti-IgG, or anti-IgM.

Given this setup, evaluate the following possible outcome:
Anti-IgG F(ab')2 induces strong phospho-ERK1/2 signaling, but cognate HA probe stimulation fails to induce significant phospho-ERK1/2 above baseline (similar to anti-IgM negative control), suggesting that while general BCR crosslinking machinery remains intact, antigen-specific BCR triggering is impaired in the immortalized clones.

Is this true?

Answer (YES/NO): NO